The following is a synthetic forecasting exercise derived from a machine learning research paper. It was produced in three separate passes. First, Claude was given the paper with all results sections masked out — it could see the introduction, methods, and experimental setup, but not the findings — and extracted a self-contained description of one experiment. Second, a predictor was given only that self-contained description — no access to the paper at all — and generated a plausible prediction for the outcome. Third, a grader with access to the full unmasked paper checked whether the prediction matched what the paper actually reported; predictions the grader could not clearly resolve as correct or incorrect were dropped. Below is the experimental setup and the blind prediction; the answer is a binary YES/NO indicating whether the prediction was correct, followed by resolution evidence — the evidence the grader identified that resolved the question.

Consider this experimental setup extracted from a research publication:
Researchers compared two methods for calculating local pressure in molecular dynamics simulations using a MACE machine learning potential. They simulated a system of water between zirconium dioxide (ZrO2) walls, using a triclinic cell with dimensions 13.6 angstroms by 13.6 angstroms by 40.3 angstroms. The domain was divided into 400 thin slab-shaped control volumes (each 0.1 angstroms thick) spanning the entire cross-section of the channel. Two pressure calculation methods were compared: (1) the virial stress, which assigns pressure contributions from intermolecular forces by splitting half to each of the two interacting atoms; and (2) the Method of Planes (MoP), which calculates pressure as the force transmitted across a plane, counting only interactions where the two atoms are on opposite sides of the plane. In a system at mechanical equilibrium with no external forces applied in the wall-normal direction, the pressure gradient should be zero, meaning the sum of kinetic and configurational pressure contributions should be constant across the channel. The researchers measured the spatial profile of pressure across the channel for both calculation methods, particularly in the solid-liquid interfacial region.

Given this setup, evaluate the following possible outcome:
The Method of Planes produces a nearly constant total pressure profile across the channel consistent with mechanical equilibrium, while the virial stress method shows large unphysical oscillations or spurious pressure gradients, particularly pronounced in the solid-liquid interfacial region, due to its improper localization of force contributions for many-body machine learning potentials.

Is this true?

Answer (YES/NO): YES